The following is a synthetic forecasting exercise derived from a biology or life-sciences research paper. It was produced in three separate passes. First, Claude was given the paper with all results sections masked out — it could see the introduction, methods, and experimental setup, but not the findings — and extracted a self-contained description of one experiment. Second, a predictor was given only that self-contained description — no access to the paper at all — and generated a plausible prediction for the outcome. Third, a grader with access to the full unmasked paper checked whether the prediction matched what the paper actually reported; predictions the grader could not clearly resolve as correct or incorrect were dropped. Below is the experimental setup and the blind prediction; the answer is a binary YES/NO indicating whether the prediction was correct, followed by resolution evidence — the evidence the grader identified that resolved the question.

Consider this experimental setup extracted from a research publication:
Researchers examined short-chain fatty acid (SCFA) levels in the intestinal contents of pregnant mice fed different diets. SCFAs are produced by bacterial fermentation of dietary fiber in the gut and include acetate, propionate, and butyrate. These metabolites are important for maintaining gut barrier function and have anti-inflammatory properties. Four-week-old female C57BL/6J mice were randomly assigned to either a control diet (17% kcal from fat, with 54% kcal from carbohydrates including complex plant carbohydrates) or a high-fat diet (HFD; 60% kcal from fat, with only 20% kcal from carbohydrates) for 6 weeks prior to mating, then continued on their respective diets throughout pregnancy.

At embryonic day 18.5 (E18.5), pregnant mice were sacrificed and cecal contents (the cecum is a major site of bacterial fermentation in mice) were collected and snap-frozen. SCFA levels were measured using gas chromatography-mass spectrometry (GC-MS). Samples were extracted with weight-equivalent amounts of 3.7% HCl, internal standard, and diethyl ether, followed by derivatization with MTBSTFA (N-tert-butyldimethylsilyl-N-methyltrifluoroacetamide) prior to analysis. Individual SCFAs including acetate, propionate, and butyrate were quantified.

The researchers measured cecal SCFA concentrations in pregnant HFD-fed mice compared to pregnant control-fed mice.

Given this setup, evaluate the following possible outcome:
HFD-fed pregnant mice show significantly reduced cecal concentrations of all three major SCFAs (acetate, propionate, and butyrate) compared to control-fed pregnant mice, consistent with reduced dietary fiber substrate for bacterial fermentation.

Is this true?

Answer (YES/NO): NO